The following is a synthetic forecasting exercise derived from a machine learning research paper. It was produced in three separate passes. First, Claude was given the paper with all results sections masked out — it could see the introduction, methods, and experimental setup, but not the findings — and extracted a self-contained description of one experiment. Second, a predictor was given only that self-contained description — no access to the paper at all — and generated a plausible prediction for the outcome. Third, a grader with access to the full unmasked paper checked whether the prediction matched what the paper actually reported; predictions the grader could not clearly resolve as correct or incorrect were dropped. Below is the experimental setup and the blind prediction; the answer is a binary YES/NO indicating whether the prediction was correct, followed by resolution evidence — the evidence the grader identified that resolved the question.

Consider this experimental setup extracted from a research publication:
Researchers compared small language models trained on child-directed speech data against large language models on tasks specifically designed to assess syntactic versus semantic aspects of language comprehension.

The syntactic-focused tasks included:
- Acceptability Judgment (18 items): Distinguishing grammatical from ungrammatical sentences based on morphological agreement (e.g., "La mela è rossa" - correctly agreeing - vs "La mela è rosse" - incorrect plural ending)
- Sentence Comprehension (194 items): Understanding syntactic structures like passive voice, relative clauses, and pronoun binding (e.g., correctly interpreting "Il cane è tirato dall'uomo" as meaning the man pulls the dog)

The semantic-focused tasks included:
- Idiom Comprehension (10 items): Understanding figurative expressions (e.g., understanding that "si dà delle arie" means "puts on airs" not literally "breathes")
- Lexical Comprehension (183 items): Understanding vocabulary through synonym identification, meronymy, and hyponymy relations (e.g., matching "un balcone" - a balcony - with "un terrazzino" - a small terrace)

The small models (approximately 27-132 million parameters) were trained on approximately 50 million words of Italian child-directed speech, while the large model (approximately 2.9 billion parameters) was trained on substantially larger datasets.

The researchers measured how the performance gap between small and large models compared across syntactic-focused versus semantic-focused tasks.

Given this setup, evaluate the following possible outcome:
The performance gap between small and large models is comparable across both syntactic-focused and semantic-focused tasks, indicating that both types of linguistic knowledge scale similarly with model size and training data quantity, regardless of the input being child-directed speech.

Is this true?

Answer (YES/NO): NO